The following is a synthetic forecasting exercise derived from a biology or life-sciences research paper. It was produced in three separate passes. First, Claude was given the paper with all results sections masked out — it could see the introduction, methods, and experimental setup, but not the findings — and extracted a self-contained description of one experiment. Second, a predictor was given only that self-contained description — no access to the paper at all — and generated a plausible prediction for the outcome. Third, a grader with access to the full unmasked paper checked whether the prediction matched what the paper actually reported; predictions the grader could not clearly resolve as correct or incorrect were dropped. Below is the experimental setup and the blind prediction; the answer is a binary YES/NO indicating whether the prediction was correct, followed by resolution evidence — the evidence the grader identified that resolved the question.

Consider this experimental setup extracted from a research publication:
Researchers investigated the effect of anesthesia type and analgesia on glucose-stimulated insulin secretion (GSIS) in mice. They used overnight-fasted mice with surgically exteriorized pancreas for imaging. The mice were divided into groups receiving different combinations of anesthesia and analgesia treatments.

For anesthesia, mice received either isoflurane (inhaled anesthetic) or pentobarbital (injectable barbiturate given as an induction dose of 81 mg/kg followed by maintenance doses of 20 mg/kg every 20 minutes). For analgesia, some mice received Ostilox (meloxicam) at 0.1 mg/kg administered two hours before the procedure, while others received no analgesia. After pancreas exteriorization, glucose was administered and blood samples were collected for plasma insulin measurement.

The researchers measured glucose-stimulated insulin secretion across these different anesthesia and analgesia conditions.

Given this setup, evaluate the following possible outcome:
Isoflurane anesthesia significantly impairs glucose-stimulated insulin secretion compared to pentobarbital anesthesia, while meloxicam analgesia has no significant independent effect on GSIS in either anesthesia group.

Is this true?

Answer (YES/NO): NO